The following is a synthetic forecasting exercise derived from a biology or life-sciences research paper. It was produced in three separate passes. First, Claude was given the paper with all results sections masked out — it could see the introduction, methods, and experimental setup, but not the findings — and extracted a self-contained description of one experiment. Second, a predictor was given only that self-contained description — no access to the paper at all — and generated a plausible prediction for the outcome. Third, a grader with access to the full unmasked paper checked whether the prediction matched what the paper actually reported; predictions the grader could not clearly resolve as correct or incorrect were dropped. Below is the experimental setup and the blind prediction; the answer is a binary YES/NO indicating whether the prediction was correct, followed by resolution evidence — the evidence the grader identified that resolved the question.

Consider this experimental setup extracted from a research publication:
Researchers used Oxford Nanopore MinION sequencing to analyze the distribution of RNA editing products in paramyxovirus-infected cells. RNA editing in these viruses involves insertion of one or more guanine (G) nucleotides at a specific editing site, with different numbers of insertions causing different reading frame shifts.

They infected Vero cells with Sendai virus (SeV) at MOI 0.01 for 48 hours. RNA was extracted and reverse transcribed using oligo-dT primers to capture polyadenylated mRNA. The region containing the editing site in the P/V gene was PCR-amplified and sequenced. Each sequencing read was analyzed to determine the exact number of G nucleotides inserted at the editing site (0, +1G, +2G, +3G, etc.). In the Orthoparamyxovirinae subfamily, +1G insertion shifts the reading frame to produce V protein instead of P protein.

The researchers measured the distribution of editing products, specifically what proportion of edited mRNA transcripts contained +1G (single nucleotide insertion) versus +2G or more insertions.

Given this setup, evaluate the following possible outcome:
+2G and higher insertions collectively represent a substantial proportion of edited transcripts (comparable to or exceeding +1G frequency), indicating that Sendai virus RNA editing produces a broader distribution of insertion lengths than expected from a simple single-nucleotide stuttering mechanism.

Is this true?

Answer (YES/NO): NO